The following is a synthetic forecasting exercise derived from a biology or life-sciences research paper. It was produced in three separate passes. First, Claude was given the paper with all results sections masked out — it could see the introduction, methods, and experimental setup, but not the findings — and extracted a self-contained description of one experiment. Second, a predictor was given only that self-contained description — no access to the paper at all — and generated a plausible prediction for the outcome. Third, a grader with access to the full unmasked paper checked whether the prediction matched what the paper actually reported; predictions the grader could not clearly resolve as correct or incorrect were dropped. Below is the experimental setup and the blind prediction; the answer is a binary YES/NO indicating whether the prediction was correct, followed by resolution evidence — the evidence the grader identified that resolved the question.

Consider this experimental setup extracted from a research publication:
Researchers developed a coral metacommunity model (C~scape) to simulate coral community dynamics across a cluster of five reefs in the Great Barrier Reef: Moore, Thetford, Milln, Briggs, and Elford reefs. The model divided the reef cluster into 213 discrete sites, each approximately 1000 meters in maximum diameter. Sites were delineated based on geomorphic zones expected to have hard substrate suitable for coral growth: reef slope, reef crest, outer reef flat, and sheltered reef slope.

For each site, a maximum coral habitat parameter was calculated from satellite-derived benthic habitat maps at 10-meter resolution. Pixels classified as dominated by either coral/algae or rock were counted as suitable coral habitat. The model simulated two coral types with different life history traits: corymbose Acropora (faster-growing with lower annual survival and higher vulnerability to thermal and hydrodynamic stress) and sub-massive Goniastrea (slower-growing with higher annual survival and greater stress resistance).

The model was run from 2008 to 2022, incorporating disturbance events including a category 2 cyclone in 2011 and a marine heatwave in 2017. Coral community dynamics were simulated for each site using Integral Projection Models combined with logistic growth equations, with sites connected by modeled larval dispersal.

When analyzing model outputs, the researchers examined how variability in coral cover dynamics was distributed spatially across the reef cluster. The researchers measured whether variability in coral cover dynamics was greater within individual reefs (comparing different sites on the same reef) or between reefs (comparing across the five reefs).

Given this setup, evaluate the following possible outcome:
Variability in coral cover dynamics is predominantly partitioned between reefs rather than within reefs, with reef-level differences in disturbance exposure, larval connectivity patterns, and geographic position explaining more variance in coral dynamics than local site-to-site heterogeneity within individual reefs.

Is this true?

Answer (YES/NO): NO